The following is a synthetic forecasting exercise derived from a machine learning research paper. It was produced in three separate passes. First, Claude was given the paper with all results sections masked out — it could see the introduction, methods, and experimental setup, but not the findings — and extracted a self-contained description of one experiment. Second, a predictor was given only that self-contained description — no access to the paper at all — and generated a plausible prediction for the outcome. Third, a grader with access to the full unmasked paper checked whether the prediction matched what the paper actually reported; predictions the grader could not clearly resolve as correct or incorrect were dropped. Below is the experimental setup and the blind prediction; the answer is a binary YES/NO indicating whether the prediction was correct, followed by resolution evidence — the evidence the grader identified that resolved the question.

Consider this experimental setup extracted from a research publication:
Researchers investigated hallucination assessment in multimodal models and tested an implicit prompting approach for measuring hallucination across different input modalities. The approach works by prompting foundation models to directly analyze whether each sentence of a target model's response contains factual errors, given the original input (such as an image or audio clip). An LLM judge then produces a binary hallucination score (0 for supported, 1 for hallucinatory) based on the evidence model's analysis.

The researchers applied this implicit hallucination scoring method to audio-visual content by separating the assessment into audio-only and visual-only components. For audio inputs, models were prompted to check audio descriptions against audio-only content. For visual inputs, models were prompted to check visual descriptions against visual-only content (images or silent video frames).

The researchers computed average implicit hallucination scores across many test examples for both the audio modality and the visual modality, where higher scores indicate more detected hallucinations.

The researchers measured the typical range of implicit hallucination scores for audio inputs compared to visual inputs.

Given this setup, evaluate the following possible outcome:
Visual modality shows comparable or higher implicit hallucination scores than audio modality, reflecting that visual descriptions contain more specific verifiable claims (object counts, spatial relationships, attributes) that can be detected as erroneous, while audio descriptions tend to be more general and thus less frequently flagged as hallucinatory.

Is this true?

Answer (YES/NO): YES